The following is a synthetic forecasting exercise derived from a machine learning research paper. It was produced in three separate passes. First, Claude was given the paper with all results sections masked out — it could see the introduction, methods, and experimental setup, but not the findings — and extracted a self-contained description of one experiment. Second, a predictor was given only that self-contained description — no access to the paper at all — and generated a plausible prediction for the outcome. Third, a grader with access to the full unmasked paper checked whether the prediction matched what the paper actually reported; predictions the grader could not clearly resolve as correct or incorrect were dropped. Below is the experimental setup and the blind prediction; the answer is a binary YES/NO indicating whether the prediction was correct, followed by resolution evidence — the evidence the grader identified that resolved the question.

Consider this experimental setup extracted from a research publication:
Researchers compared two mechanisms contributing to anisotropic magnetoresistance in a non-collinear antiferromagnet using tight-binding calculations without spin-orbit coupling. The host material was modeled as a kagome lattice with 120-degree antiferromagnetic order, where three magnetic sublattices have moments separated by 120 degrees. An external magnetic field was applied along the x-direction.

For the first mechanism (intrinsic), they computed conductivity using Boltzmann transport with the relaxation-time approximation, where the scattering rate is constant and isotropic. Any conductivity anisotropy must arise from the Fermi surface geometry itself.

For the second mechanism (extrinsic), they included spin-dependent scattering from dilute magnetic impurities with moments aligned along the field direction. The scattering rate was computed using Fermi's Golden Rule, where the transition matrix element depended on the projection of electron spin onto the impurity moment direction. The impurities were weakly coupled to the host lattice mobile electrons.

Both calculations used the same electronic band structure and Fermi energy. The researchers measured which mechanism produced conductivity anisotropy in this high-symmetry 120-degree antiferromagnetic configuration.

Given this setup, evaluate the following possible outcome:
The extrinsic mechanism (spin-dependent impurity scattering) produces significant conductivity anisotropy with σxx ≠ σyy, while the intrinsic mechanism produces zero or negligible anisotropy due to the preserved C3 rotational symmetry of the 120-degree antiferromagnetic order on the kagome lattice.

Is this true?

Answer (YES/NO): YES